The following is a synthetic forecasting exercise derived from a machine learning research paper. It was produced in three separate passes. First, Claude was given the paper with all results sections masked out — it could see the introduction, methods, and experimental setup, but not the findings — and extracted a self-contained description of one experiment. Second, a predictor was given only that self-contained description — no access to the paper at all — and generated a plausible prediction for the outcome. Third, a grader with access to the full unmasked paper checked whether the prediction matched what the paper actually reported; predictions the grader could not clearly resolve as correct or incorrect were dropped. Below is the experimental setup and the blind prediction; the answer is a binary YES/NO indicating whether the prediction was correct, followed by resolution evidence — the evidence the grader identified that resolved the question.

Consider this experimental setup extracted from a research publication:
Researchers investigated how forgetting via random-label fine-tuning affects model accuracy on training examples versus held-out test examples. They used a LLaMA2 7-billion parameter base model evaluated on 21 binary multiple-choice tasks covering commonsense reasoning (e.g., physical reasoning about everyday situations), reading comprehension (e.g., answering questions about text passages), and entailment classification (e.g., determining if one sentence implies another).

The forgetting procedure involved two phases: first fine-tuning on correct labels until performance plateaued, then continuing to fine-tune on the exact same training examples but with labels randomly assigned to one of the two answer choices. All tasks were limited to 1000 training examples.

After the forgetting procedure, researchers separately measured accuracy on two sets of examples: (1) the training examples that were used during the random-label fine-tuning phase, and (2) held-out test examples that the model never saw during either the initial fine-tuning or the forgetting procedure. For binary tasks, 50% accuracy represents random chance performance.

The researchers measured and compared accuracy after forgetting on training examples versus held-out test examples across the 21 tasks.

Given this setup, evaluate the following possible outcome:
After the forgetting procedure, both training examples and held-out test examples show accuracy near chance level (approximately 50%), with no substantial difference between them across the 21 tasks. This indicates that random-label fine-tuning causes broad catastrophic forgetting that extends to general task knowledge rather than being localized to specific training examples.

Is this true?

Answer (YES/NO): NO